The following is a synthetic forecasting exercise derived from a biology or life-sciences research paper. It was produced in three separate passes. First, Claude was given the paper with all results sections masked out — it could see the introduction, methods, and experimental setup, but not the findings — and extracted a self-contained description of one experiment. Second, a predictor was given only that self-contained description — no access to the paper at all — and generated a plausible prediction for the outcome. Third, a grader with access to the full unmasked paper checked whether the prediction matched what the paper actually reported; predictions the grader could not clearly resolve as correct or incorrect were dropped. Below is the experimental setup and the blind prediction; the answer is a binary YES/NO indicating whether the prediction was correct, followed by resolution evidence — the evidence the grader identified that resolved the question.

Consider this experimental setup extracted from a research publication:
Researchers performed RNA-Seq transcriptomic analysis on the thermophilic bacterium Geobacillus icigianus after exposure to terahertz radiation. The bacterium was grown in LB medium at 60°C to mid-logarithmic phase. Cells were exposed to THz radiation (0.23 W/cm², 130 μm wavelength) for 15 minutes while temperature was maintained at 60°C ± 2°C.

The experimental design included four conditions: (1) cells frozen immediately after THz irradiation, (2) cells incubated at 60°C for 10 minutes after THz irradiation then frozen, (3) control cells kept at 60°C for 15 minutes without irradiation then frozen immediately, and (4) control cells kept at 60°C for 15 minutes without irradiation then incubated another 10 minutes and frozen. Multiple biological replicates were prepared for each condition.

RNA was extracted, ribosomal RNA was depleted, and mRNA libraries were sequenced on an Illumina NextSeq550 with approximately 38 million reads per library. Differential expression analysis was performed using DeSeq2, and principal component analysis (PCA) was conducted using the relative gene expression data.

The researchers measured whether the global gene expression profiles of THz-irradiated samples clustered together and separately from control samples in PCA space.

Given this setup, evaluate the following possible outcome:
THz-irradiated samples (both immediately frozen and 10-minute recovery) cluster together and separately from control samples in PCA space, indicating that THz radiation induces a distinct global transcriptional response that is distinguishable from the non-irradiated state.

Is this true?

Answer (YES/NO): YES